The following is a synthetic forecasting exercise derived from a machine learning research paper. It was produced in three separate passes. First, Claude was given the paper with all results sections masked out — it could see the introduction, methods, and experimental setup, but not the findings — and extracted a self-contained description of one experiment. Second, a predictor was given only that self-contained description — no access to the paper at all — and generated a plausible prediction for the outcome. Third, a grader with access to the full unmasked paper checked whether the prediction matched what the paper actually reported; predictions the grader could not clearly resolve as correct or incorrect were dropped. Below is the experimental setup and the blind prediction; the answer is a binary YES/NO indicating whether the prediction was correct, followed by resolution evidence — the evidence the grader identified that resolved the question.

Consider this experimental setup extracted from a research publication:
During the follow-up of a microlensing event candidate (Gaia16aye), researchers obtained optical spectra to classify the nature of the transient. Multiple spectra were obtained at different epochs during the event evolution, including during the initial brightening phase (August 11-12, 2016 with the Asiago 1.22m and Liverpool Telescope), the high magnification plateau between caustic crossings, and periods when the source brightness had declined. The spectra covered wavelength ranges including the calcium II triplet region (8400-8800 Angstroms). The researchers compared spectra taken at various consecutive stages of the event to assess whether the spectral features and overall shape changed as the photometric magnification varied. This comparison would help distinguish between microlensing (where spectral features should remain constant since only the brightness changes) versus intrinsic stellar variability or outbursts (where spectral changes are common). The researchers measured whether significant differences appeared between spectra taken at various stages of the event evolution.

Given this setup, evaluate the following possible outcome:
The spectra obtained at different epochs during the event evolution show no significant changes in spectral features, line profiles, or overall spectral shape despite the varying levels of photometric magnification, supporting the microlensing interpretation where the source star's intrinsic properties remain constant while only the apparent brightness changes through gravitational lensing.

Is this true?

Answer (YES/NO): YES